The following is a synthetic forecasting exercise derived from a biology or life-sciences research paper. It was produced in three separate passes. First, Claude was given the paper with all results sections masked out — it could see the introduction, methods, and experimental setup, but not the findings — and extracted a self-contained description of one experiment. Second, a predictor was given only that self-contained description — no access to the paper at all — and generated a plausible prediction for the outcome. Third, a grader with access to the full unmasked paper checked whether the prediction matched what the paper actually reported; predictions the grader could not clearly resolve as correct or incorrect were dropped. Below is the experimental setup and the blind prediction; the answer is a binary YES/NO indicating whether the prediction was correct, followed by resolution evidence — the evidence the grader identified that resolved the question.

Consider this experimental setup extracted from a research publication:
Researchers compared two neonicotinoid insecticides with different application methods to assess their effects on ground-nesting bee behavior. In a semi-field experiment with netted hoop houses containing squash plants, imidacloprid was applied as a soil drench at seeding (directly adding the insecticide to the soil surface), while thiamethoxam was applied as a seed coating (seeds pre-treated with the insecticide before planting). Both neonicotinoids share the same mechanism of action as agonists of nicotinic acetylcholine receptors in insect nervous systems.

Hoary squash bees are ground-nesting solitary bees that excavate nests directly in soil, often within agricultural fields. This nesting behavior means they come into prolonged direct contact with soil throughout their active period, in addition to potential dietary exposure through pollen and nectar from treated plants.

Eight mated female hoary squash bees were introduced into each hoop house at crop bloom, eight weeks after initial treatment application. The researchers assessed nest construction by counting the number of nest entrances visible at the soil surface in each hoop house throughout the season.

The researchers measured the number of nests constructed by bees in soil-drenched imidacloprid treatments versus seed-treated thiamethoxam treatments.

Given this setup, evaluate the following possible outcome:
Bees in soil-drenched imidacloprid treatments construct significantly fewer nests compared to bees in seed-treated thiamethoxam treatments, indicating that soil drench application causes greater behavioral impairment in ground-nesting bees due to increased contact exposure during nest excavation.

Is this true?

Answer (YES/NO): NO